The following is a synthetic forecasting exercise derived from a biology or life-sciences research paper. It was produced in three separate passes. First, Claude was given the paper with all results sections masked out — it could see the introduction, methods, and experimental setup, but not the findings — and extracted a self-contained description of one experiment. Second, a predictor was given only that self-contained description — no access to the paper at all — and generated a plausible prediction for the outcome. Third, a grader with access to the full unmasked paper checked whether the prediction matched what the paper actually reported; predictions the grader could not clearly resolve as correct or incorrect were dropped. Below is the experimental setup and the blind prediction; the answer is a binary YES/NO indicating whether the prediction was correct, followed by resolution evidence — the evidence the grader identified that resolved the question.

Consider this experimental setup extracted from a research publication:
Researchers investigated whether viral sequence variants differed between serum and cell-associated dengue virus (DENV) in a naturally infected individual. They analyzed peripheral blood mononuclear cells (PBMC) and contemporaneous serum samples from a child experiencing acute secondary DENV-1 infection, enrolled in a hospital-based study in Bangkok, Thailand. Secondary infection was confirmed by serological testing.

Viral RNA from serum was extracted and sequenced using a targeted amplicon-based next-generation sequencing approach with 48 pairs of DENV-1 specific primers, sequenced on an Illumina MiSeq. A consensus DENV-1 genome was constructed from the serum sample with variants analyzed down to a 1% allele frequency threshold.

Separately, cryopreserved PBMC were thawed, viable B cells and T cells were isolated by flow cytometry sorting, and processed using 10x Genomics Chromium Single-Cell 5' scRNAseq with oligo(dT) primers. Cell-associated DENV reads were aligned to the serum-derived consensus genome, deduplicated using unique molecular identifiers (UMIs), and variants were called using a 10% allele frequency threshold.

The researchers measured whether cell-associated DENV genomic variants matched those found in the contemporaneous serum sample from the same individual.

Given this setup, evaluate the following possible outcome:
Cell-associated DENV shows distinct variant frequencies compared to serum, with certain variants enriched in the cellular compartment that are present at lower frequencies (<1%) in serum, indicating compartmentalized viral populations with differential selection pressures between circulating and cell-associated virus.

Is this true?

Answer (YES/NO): NO